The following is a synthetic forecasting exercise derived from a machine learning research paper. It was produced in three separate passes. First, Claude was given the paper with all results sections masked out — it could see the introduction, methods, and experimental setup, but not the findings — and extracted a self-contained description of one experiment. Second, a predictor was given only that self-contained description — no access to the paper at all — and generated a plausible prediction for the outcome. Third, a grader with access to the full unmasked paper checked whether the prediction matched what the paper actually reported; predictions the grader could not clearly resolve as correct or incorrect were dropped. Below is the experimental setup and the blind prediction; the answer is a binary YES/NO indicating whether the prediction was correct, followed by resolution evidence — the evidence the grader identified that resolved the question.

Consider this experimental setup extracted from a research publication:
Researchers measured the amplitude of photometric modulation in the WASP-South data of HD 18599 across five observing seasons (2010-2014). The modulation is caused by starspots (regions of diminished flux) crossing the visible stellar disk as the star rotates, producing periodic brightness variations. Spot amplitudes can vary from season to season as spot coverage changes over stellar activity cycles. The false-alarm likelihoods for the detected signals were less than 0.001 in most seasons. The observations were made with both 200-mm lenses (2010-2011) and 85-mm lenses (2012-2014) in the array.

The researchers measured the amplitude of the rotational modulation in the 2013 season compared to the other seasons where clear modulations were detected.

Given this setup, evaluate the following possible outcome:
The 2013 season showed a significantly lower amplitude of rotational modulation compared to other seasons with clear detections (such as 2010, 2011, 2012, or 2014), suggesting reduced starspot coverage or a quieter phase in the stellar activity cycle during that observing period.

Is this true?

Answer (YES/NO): YES